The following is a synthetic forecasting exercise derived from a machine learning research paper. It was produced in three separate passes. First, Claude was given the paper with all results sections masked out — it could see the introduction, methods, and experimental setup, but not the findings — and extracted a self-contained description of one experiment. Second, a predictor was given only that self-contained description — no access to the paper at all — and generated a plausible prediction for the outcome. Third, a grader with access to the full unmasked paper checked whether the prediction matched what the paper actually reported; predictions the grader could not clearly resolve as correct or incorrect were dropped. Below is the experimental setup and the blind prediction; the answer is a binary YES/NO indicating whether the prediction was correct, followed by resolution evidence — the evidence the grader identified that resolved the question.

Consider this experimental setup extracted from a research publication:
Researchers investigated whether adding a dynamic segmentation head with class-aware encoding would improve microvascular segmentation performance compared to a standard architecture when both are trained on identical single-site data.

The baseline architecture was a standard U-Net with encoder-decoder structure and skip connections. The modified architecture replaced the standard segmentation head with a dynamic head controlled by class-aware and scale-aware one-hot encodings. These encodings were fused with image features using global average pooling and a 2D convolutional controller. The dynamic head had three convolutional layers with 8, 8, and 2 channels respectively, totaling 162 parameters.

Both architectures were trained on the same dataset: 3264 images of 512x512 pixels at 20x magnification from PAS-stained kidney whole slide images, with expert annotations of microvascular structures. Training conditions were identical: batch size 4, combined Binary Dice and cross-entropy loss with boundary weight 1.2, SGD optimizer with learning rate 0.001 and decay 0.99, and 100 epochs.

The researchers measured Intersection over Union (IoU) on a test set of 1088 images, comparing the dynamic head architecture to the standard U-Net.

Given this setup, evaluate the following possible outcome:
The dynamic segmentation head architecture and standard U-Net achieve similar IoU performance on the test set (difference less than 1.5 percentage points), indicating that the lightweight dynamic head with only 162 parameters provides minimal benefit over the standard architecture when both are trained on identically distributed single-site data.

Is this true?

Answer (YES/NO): YES